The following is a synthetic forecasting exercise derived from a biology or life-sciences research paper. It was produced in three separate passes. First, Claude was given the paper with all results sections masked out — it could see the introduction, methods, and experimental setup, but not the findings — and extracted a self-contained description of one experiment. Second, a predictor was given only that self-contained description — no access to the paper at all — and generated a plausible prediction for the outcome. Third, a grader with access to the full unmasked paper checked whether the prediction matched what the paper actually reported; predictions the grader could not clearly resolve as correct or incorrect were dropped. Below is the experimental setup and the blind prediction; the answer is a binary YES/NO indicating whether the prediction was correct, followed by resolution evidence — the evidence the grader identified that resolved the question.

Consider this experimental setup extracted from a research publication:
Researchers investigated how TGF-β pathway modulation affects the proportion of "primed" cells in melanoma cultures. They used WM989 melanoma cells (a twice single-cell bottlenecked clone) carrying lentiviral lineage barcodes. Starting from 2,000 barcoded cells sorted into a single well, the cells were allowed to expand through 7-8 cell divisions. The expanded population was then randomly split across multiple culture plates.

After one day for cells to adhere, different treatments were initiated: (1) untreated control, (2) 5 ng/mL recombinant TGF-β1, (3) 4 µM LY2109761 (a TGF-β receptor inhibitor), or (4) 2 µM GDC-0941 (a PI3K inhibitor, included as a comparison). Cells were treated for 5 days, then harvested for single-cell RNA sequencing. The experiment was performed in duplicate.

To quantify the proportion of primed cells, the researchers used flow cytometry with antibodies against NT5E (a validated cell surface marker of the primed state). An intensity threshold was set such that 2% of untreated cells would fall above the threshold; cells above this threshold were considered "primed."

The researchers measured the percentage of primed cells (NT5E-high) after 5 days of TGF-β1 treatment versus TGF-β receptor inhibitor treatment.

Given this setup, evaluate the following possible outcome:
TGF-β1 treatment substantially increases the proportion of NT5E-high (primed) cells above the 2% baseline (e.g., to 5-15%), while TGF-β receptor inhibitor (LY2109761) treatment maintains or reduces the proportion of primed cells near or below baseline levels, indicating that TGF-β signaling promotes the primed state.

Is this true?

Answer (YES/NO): YES